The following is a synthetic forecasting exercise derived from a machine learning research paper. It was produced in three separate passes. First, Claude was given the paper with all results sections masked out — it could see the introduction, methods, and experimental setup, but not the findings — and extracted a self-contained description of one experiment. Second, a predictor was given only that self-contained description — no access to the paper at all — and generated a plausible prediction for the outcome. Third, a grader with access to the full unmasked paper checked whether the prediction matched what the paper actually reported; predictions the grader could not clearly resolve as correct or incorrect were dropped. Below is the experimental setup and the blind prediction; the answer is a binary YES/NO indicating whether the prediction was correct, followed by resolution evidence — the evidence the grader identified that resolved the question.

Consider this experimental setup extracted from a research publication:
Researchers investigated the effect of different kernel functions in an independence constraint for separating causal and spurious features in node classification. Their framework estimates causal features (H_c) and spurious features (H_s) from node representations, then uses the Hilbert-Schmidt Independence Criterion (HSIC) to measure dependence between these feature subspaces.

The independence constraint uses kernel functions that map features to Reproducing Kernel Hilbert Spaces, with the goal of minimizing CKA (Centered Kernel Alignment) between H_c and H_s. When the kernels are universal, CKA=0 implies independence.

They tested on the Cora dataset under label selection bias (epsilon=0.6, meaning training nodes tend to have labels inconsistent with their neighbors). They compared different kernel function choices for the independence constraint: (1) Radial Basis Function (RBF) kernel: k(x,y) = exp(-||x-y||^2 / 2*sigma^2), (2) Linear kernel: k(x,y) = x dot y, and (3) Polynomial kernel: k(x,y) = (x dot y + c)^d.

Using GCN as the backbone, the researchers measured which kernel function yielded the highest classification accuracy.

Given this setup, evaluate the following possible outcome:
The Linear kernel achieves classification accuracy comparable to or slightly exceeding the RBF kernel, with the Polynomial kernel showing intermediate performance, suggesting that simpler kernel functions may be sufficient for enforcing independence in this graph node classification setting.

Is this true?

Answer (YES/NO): NO